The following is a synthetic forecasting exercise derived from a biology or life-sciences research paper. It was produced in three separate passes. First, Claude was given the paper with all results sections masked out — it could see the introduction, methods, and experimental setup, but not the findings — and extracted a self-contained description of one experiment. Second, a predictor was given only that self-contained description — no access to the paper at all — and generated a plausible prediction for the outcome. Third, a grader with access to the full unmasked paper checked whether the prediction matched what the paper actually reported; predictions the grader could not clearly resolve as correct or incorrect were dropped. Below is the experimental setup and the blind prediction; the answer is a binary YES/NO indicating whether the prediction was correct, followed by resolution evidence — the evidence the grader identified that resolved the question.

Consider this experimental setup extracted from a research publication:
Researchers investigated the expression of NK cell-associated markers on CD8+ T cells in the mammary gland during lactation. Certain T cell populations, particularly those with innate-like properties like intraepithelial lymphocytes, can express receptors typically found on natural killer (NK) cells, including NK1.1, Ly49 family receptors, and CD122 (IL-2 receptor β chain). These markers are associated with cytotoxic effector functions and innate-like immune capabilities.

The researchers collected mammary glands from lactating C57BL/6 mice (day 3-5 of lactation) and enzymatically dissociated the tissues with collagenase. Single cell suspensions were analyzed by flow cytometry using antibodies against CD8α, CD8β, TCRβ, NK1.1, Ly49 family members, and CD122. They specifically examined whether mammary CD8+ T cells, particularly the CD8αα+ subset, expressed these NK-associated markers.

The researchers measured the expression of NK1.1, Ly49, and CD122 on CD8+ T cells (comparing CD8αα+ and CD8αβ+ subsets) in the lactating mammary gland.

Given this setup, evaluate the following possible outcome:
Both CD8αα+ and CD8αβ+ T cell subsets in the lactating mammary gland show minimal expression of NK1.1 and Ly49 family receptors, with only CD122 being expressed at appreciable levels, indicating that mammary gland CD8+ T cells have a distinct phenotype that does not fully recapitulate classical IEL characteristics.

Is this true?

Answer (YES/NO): NO